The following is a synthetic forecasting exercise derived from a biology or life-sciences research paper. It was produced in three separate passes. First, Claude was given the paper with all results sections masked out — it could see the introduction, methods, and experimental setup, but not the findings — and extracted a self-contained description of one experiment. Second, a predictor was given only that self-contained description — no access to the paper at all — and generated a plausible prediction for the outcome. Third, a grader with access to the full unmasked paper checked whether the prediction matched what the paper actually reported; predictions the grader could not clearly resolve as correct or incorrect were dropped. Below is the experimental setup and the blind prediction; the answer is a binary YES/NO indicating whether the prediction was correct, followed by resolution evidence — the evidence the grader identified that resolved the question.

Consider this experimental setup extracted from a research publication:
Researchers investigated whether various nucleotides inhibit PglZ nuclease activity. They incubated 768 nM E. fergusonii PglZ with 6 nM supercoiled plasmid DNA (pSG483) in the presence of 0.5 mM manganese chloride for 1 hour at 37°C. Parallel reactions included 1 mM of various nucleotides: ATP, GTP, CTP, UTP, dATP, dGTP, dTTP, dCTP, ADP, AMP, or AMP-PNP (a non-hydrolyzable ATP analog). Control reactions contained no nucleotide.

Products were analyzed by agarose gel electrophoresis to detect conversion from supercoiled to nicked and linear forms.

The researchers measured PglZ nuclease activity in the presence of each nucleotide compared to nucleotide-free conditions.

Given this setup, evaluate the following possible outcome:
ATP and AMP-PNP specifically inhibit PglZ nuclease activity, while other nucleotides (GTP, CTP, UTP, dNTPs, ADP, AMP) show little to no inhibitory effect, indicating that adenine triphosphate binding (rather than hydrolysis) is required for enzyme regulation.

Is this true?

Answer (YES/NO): NO